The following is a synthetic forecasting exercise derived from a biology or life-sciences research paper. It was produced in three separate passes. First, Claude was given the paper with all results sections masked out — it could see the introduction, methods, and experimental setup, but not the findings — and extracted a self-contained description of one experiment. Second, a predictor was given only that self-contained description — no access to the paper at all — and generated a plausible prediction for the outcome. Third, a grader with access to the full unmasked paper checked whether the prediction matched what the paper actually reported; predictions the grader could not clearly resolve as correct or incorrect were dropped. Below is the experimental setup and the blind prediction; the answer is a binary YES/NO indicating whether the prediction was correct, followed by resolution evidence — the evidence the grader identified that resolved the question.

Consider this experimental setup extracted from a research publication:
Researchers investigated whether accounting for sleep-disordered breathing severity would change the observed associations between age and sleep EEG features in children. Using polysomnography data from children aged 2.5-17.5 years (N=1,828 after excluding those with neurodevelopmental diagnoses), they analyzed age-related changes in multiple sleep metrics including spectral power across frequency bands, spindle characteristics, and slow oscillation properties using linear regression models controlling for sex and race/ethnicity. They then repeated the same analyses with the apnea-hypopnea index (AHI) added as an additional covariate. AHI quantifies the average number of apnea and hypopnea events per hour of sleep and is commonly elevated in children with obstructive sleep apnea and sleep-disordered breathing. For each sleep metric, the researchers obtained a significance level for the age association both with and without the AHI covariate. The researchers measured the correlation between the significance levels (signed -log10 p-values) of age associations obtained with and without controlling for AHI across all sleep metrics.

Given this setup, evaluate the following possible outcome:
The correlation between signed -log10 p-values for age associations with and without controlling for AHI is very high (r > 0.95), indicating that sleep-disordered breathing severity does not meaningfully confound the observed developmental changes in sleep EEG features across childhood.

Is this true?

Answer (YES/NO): YES